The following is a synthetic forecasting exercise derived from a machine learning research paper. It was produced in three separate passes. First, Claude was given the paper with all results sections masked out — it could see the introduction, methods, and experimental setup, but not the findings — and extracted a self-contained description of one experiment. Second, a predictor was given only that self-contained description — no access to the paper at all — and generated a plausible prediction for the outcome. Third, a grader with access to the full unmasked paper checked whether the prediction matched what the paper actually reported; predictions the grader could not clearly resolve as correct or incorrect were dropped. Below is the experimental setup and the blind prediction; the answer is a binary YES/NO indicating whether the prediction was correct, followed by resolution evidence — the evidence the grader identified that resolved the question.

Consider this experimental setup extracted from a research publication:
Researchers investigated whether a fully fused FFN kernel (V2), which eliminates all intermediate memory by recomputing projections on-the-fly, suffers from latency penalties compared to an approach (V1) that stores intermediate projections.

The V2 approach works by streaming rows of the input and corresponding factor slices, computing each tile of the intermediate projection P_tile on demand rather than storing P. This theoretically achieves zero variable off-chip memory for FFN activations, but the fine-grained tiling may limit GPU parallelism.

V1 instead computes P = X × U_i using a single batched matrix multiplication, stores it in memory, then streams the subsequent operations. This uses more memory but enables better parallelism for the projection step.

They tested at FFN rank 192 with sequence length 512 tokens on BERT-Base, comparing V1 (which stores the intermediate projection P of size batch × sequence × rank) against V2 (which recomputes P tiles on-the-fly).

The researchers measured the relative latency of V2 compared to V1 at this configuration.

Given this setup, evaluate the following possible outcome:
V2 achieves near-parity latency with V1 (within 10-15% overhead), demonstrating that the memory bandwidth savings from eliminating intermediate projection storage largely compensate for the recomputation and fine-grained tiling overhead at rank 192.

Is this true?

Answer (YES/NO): NO